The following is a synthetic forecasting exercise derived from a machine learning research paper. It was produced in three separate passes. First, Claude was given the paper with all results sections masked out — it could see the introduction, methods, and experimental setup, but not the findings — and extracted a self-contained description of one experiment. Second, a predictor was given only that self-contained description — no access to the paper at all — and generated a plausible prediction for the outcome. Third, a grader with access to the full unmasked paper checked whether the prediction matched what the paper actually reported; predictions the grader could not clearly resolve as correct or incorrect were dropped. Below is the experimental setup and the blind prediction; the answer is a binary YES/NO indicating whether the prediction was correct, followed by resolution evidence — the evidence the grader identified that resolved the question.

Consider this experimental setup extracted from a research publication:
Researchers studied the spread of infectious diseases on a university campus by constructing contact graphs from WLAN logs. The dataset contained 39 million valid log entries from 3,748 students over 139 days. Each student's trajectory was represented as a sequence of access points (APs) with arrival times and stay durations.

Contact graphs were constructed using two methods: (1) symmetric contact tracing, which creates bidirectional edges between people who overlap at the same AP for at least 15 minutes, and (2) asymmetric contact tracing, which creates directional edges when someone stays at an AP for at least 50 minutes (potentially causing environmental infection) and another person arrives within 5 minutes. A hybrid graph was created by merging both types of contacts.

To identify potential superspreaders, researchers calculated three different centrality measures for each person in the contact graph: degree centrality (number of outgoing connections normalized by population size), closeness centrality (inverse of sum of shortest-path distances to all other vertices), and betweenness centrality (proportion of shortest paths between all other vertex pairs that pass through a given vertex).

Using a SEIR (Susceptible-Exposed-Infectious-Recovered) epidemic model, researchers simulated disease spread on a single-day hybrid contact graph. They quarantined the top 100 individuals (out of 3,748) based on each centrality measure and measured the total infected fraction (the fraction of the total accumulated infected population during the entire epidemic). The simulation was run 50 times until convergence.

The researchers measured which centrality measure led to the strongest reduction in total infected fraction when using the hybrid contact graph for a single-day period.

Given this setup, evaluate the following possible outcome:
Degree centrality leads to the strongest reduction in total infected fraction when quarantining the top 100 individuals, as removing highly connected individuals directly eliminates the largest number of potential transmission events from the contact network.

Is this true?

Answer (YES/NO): NO